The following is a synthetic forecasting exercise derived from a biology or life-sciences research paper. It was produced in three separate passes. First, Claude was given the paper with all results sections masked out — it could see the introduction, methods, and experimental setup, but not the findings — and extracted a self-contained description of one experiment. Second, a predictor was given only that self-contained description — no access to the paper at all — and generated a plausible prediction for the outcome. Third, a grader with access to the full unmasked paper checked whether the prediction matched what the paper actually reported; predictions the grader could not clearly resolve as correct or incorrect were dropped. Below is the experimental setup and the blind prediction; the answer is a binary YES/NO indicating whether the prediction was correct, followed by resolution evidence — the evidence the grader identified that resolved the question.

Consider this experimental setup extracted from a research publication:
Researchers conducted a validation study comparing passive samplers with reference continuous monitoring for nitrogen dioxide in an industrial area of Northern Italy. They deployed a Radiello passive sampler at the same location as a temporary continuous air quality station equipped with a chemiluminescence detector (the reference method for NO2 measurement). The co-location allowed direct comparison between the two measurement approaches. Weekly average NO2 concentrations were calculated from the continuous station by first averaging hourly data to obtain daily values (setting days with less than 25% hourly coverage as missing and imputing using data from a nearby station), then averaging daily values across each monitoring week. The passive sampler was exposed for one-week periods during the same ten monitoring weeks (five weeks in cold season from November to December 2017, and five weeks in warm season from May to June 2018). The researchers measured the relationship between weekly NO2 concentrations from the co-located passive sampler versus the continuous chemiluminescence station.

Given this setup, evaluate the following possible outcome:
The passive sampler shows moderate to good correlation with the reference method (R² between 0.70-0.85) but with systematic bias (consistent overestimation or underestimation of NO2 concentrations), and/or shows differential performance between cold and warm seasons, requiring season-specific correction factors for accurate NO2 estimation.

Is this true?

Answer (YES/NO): NO